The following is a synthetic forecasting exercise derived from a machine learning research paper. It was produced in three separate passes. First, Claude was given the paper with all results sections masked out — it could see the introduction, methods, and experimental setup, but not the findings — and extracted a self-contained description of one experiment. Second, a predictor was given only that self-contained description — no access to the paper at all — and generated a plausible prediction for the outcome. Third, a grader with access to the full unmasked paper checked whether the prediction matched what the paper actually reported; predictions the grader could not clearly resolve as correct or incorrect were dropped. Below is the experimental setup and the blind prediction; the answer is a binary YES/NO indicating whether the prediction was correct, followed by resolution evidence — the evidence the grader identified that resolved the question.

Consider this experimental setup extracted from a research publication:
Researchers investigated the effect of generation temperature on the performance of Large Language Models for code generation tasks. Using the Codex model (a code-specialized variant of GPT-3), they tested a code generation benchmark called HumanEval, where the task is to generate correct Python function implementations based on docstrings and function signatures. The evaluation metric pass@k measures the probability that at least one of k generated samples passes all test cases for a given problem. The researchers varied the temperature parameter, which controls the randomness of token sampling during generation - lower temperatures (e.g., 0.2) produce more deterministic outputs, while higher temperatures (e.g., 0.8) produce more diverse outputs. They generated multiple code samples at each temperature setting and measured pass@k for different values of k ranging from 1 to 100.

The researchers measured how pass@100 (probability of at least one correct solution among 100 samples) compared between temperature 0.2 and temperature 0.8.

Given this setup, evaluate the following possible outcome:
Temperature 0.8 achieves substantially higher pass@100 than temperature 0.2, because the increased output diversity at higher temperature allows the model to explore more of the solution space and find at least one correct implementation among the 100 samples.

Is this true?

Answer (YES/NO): YES